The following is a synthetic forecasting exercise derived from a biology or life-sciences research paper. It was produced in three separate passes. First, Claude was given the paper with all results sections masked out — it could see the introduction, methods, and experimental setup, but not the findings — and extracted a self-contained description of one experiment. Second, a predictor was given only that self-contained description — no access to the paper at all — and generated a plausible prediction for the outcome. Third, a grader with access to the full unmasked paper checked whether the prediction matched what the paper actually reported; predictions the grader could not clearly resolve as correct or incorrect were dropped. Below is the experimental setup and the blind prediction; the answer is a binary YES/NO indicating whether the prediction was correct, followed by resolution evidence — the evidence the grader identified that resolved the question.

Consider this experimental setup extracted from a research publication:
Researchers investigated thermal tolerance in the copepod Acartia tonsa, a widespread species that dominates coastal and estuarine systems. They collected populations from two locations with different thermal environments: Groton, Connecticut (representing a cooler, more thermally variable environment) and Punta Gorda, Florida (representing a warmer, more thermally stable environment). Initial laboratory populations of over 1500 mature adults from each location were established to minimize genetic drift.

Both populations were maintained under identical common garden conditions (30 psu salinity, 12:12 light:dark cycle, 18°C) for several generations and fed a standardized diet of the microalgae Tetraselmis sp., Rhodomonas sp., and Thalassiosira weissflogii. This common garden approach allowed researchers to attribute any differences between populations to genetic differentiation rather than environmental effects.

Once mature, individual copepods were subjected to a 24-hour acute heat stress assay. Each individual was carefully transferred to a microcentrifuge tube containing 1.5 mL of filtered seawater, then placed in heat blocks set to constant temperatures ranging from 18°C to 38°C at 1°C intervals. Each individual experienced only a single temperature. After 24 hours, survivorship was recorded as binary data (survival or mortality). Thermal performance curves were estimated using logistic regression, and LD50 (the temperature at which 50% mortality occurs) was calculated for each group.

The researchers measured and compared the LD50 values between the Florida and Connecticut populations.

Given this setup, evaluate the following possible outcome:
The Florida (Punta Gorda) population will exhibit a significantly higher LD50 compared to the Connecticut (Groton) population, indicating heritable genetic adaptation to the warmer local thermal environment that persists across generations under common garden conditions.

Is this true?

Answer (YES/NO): YES